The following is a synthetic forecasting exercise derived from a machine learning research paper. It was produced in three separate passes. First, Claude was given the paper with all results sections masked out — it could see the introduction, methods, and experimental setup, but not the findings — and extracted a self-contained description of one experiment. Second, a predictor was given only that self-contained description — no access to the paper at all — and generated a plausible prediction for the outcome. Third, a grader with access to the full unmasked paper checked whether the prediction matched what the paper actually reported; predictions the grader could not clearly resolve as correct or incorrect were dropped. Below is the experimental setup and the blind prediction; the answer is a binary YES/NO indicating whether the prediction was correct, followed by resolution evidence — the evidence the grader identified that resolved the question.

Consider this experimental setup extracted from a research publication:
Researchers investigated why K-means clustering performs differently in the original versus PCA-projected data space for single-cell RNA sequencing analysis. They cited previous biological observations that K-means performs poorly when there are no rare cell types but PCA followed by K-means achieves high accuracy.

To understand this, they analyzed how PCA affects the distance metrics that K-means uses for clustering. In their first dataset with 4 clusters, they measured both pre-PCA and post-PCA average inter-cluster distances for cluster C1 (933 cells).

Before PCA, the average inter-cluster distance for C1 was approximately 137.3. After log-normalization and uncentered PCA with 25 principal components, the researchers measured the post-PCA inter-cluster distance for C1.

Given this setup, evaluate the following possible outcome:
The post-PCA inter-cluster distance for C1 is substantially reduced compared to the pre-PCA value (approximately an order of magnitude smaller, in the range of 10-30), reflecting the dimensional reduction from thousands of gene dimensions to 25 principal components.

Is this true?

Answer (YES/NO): NO